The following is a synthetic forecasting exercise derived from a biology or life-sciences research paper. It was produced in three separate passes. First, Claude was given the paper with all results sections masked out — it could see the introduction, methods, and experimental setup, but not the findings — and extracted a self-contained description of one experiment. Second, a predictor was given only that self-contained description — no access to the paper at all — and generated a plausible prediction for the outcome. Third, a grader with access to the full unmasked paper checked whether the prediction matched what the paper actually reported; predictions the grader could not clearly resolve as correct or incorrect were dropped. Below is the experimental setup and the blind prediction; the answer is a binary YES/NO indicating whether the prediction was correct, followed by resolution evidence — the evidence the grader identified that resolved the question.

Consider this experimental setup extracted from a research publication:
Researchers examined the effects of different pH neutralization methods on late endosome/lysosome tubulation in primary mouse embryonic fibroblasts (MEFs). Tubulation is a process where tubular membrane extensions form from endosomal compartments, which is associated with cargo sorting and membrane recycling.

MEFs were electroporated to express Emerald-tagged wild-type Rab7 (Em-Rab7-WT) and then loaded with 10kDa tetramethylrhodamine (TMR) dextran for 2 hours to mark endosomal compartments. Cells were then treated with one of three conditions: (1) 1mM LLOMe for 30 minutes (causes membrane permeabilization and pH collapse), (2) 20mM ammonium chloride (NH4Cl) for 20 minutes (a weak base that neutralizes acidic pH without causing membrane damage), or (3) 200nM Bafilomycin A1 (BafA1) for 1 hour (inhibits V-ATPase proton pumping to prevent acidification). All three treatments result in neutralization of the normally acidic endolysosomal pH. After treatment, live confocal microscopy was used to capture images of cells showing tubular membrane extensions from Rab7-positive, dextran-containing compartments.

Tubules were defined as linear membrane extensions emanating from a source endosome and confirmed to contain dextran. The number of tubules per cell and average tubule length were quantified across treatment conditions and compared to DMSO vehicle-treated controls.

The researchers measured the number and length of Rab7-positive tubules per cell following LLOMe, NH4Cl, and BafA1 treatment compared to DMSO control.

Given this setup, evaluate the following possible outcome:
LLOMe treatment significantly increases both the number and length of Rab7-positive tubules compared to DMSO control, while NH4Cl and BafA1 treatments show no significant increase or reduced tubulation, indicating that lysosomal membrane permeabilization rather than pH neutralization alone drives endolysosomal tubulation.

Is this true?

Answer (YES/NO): NO